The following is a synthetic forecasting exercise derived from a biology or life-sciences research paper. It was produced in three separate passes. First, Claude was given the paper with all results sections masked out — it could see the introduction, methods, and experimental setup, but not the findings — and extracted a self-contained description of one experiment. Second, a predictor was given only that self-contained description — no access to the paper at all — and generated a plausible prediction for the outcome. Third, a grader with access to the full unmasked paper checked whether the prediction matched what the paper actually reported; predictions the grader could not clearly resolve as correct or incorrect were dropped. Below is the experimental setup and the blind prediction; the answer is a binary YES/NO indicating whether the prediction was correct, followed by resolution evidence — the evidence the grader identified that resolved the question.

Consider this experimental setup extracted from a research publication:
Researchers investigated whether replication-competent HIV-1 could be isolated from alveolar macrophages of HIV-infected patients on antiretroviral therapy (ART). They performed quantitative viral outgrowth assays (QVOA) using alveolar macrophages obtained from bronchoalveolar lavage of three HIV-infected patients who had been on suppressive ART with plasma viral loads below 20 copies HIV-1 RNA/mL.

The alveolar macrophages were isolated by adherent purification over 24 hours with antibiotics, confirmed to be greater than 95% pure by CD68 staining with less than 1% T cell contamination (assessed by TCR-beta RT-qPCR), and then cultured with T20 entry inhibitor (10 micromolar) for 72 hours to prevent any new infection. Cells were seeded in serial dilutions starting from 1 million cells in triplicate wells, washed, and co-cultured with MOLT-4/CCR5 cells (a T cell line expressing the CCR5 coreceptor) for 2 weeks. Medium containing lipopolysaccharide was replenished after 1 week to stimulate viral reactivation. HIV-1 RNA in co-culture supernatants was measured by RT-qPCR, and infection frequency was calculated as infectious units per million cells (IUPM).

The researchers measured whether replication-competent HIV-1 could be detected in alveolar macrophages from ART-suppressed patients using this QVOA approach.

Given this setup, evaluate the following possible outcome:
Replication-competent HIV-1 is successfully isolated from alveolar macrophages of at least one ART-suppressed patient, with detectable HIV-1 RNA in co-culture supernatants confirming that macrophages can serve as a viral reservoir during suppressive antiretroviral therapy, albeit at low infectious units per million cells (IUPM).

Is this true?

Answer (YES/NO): YES